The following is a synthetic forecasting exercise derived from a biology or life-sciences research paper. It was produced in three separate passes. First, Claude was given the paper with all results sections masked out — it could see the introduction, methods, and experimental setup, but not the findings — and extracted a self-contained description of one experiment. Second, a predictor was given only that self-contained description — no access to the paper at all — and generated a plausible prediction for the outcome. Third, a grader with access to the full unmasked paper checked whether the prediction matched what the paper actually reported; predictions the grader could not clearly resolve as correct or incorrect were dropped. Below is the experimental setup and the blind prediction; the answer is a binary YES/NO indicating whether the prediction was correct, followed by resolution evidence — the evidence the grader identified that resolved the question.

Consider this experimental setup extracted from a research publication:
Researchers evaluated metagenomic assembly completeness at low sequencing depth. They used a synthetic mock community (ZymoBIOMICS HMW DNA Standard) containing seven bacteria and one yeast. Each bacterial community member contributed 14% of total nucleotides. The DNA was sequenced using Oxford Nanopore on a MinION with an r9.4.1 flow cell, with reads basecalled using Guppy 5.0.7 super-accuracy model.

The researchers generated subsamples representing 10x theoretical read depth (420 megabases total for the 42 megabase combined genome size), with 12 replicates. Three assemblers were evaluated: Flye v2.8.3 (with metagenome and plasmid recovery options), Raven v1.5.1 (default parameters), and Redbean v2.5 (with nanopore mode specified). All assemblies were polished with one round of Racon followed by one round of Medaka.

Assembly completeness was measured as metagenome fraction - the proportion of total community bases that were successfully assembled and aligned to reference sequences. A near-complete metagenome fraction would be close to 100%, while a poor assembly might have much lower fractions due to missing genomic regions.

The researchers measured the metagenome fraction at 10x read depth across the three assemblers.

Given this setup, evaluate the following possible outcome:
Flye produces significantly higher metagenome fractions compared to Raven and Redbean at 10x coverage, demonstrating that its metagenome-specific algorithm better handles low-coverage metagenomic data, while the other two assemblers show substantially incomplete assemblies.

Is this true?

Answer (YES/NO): YES